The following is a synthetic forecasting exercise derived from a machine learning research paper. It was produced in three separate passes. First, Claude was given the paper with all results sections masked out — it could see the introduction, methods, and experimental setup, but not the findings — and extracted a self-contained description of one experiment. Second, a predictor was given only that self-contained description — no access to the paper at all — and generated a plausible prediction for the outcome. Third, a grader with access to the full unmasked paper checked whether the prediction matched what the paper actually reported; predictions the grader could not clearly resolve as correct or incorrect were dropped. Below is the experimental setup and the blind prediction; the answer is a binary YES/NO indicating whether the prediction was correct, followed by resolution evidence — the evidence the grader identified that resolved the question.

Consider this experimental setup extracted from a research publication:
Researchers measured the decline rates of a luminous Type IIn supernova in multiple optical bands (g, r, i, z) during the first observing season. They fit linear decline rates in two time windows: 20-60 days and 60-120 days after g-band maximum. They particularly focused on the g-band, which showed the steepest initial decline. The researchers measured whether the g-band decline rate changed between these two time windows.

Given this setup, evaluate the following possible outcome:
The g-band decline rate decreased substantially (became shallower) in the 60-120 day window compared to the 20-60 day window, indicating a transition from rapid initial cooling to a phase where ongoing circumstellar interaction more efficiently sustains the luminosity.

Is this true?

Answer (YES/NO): YES